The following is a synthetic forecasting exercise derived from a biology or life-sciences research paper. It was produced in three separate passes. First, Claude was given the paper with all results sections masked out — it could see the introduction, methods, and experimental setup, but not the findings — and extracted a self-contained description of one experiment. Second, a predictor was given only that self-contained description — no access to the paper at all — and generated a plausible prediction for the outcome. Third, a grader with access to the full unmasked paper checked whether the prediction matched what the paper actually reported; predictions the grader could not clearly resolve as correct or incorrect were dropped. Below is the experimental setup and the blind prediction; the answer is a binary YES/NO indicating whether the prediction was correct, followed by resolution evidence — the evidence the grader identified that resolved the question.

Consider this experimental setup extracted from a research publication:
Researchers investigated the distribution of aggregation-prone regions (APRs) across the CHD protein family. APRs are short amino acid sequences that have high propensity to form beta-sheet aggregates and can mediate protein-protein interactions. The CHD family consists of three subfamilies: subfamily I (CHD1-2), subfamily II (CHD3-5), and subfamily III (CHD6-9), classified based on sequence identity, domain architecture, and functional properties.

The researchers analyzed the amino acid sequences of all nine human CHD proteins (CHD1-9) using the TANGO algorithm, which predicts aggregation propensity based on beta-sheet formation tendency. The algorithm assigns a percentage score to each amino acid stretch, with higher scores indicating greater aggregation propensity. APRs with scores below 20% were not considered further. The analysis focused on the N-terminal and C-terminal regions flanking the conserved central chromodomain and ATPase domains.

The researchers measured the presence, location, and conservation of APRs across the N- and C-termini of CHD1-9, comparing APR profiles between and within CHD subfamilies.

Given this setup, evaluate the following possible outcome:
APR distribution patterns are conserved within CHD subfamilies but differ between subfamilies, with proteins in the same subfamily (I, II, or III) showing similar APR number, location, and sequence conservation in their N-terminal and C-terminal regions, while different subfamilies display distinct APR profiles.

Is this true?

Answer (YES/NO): NO